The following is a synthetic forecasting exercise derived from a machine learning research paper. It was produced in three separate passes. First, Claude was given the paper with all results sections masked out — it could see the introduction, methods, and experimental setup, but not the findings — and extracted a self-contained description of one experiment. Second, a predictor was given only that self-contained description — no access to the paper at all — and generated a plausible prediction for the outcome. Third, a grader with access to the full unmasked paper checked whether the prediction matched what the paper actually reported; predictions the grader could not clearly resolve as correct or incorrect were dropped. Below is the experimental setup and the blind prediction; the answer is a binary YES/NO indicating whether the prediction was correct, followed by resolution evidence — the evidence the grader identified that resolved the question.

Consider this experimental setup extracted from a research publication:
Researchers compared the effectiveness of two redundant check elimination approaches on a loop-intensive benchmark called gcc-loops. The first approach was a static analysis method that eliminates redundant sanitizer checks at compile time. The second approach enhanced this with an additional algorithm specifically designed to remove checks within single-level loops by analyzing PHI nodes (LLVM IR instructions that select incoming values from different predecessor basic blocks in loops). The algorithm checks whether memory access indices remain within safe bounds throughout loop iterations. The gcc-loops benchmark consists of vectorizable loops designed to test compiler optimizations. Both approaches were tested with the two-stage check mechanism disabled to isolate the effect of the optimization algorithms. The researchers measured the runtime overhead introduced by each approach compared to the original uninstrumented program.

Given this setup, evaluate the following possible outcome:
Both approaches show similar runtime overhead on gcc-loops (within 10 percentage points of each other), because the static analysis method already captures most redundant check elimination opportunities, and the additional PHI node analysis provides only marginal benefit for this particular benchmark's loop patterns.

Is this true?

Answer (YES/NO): NO